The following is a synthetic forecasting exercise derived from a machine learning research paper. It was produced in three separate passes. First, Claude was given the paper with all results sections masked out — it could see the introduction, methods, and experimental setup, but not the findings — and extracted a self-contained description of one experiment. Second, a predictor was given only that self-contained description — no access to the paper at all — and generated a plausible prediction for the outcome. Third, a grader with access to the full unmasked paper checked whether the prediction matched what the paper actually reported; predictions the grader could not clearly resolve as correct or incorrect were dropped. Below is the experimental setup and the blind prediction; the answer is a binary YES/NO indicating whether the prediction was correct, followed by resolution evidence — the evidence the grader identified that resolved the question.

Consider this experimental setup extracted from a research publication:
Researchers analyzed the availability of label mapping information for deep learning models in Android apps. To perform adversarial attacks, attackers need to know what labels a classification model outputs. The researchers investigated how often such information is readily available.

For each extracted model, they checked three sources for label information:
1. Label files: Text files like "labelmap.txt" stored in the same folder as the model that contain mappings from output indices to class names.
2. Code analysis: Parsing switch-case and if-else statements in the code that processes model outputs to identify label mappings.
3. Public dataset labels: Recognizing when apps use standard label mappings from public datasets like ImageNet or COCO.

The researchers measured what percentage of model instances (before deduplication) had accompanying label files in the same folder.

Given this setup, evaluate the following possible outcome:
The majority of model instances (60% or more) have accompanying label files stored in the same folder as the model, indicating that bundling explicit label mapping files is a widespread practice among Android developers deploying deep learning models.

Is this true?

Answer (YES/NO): NO